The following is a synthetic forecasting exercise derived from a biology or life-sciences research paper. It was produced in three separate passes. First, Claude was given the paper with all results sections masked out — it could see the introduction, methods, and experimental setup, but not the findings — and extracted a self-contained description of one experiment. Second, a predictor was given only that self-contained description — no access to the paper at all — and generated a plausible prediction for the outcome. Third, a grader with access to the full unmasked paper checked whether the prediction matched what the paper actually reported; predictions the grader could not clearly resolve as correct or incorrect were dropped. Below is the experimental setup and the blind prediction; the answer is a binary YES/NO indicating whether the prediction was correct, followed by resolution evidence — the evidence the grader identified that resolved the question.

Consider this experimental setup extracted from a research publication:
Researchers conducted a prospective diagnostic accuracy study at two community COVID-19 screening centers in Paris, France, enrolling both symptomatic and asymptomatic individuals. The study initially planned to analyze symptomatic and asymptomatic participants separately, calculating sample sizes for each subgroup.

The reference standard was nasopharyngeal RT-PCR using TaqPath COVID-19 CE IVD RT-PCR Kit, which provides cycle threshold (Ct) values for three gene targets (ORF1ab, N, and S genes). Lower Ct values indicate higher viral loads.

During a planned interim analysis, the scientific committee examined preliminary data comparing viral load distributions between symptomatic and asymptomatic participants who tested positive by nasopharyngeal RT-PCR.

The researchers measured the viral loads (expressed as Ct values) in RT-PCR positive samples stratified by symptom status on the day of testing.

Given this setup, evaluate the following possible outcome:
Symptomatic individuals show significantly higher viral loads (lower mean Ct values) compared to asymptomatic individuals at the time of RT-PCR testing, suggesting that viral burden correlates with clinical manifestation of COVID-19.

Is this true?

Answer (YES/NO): NO